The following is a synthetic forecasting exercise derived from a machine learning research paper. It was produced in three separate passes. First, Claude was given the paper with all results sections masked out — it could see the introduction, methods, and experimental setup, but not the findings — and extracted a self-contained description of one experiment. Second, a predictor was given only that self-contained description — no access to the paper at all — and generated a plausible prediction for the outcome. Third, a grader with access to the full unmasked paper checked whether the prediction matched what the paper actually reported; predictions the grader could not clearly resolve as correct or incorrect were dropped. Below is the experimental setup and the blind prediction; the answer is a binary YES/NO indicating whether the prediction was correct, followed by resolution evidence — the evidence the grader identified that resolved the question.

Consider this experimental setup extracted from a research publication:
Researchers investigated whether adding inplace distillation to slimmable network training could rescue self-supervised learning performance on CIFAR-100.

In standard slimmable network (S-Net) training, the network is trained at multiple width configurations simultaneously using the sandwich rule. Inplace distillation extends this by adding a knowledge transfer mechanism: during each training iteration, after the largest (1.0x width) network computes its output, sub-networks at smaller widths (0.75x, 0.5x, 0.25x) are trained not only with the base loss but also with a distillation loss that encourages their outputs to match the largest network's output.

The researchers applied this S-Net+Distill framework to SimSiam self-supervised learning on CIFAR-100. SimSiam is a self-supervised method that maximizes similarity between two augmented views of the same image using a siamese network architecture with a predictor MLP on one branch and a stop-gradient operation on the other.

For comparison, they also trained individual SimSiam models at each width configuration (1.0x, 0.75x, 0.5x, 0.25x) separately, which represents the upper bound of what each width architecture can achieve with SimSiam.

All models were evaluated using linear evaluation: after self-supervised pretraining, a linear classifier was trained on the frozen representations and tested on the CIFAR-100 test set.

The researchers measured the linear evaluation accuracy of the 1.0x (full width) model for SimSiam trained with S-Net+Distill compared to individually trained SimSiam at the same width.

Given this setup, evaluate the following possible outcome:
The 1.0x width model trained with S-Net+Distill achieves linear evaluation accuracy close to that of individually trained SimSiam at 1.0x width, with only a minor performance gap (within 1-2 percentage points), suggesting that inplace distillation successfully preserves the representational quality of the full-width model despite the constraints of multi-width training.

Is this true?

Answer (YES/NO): NO